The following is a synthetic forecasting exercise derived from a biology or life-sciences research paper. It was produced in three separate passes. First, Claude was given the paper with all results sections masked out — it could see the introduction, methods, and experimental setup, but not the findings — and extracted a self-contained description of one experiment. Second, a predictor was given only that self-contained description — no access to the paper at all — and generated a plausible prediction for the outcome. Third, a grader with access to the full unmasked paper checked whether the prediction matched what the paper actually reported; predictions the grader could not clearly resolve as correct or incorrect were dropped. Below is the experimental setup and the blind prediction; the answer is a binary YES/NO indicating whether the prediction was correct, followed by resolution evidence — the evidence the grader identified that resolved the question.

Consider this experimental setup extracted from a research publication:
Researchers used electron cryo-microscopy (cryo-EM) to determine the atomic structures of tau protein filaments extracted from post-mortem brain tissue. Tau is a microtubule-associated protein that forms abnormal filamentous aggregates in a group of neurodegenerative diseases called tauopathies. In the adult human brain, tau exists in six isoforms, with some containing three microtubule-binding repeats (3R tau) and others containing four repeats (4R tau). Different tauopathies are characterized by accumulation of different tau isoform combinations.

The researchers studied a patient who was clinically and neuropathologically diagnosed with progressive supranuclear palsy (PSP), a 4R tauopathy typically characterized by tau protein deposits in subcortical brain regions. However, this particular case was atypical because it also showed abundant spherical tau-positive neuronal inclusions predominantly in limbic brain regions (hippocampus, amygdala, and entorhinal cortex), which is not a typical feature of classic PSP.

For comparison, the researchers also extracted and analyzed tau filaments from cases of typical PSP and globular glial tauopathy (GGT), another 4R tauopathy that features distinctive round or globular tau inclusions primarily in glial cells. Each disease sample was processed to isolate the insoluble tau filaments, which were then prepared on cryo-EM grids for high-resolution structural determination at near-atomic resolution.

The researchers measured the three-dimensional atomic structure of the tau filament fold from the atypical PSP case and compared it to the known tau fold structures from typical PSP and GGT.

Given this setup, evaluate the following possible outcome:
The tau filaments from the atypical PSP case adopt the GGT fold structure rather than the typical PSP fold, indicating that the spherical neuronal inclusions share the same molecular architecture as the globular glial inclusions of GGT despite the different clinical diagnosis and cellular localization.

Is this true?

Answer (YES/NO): NO